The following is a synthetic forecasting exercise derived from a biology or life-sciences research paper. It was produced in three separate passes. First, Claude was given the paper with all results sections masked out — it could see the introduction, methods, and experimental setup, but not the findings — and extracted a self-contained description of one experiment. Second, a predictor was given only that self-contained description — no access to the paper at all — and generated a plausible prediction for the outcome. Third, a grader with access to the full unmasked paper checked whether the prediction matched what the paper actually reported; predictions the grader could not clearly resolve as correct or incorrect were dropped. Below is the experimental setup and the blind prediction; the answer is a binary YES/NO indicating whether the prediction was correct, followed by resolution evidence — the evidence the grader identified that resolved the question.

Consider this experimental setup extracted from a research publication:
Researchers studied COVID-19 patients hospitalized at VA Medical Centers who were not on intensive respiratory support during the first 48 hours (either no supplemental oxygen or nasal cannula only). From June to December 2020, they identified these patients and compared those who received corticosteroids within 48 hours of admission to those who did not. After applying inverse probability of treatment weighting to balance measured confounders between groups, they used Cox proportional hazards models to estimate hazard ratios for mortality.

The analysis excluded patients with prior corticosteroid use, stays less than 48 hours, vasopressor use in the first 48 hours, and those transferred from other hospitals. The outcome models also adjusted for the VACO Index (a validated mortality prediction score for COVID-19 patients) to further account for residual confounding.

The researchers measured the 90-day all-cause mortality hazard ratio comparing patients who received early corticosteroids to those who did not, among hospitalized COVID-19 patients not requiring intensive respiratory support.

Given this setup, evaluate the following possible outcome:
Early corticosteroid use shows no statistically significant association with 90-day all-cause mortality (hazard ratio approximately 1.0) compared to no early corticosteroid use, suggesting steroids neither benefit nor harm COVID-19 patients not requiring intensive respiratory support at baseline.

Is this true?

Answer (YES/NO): NO